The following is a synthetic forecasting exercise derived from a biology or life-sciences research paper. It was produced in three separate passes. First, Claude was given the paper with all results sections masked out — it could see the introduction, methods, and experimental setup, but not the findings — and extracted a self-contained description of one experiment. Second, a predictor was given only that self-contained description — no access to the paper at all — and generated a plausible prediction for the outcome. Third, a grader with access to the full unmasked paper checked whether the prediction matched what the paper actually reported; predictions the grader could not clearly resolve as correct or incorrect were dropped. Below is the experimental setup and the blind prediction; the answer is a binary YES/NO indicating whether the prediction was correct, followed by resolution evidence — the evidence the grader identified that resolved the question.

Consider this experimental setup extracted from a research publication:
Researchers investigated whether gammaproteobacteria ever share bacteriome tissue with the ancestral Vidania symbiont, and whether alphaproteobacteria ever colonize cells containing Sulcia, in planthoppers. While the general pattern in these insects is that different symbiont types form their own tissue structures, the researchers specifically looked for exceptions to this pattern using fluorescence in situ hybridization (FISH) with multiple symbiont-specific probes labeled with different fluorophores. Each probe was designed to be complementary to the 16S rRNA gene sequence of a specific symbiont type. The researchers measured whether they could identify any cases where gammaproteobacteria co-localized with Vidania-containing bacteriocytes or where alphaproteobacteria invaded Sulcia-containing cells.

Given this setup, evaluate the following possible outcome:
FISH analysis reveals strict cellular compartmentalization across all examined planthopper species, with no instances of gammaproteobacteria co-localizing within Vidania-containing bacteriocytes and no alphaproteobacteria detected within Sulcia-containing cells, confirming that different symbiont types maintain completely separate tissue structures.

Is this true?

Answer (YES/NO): NO